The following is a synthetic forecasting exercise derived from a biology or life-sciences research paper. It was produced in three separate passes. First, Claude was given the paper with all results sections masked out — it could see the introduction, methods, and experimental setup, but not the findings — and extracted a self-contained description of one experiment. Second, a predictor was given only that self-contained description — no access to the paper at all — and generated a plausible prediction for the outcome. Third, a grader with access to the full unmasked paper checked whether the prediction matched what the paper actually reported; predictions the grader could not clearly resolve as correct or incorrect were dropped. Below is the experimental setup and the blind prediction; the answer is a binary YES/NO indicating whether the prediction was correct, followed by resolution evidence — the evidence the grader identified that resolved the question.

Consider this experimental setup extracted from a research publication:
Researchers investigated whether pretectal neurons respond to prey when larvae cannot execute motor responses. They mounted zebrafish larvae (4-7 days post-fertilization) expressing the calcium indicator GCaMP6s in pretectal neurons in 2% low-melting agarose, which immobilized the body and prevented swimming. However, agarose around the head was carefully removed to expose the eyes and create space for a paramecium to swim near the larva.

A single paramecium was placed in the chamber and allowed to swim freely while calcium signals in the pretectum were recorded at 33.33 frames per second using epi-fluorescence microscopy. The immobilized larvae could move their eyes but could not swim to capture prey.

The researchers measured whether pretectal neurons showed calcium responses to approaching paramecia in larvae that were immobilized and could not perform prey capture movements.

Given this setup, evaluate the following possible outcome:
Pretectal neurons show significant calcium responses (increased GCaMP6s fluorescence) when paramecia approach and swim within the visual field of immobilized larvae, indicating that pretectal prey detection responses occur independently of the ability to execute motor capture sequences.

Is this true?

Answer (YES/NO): YES